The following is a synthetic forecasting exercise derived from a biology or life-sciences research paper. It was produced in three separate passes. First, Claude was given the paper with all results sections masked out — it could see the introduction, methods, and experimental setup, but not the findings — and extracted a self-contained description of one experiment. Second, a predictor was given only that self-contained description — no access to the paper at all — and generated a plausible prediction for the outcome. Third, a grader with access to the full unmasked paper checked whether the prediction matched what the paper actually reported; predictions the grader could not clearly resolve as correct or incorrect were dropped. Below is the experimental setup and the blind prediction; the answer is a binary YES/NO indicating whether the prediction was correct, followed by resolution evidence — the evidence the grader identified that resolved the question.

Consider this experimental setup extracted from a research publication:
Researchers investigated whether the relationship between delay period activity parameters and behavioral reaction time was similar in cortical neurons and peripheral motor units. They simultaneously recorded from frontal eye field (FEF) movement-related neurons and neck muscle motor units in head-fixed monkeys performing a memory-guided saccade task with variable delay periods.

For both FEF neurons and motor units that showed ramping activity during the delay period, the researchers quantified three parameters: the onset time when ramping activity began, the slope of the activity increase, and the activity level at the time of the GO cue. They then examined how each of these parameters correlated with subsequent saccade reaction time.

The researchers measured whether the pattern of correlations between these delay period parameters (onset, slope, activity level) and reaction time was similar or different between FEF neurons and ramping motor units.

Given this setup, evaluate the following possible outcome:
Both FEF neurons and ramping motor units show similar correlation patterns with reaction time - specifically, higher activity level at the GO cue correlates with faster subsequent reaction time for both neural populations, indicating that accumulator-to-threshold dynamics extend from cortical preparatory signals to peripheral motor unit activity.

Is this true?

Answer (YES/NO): YES